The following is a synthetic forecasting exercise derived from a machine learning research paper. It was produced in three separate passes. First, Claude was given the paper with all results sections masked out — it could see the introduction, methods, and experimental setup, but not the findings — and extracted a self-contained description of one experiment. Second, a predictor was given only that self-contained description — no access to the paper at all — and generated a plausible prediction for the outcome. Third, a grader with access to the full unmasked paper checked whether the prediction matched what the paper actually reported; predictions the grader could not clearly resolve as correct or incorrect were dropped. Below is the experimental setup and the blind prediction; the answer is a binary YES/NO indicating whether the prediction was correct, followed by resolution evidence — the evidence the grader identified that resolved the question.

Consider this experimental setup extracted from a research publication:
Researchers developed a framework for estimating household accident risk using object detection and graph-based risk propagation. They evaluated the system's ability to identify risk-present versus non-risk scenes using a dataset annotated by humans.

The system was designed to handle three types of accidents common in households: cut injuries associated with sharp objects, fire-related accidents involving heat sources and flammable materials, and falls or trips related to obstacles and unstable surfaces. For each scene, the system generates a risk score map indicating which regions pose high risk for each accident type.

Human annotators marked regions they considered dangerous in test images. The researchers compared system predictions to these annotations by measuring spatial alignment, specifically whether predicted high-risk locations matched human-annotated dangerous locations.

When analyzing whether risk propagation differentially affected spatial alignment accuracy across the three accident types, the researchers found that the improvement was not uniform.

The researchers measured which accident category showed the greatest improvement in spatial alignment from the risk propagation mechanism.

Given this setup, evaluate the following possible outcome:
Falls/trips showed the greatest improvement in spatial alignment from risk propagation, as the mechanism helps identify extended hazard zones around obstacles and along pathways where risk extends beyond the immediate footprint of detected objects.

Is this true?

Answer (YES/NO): NO